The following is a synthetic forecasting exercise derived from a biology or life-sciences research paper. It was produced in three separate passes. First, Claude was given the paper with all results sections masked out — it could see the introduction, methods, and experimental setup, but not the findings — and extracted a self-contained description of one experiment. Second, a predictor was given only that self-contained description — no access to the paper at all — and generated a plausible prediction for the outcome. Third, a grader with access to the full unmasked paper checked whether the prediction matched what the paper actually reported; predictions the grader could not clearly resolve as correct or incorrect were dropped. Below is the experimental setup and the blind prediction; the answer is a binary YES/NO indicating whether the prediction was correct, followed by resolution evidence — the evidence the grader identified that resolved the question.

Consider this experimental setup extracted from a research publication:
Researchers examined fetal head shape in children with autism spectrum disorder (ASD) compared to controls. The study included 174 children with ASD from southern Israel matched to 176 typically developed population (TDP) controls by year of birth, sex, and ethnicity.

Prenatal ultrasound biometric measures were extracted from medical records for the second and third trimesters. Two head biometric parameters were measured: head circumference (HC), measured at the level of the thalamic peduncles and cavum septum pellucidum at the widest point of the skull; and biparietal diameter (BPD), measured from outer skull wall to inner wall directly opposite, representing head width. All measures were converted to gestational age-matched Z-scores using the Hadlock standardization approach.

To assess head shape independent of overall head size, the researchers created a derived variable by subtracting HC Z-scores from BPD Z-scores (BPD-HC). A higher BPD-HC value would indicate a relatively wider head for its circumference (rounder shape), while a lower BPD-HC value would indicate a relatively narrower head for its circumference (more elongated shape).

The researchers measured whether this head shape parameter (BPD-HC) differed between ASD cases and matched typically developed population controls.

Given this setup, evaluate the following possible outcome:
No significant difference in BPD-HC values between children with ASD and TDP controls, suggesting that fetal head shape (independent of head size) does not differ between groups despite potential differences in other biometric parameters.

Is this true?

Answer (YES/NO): NO